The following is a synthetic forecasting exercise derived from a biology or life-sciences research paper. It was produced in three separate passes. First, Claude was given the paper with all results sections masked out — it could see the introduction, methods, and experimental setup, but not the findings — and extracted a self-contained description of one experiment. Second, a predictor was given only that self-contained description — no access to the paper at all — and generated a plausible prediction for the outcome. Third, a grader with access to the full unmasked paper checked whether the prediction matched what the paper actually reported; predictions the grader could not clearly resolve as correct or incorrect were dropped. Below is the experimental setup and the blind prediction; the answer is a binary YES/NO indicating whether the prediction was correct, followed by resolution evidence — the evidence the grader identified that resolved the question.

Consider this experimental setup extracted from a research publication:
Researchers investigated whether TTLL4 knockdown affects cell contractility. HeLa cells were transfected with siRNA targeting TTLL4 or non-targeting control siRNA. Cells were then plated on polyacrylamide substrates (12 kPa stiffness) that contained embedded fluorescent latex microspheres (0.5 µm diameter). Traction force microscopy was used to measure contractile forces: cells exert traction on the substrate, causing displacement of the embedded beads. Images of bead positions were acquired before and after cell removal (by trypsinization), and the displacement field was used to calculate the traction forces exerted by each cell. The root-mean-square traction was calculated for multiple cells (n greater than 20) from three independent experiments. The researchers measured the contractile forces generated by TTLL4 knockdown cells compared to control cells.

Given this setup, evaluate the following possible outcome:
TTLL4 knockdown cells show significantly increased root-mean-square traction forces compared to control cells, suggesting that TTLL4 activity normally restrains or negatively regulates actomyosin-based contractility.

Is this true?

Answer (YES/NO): YES